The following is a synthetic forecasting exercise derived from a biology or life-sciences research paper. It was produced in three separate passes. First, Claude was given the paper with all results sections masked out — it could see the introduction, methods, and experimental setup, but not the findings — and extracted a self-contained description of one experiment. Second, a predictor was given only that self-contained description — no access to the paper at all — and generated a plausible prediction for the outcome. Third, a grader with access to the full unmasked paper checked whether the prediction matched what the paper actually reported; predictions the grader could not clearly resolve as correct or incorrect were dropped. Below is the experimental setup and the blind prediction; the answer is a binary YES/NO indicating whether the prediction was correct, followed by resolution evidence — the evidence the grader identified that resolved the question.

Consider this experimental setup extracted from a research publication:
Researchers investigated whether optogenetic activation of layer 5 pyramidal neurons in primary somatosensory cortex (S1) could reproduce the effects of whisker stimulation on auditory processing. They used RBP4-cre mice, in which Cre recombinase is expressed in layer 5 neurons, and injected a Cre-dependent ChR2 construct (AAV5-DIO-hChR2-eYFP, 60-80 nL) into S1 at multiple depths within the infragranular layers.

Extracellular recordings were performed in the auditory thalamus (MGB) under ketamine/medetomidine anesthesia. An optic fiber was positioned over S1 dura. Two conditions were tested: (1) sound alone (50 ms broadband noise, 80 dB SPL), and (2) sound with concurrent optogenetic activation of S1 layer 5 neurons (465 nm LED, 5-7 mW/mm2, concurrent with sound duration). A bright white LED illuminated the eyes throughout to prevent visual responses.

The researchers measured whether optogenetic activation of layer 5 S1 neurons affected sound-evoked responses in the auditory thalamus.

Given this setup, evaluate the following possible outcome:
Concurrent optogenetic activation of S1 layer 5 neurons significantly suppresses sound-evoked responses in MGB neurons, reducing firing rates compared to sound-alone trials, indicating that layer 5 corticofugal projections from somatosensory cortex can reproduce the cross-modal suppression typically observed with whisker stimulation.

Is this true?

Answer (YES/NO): NO